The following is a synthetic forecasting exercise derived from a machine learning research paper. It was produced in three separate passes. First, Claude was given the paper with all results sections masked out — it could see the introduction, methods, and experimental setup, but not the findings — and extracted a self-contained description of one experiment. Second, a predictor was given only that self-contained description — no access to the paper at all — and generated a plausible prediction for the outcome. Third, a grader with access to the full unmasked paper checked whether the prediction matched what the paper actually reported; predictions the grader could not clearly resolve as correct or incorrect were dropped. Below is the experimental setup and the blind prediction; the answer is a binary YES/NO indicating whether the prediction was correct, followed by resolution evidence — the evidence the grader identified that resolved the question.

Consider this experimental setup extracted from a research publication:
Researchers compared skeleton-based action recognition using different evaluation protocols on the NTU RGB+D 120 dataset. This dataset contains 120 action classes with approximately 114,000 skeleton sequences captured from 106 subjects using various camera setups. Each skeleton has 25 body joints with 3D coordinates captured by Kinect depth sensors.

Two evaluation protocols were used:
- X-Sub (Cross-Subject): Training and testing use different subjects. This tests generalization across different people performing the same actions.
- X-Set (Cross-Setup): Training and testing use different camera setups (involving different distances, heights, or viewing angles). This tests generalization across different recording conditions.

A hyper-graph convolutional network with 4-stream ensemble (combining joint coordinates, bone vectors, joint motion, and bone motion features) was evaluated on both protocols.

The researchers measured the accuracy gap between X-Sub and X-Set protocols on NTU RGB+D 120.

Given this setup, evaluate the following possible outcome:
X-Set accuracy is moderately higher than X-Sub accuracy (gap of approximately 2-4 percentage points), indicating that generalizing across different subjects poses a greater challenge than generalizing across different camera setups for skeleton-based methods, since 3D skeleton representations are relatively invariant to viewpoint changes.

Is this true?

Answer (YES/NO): NO